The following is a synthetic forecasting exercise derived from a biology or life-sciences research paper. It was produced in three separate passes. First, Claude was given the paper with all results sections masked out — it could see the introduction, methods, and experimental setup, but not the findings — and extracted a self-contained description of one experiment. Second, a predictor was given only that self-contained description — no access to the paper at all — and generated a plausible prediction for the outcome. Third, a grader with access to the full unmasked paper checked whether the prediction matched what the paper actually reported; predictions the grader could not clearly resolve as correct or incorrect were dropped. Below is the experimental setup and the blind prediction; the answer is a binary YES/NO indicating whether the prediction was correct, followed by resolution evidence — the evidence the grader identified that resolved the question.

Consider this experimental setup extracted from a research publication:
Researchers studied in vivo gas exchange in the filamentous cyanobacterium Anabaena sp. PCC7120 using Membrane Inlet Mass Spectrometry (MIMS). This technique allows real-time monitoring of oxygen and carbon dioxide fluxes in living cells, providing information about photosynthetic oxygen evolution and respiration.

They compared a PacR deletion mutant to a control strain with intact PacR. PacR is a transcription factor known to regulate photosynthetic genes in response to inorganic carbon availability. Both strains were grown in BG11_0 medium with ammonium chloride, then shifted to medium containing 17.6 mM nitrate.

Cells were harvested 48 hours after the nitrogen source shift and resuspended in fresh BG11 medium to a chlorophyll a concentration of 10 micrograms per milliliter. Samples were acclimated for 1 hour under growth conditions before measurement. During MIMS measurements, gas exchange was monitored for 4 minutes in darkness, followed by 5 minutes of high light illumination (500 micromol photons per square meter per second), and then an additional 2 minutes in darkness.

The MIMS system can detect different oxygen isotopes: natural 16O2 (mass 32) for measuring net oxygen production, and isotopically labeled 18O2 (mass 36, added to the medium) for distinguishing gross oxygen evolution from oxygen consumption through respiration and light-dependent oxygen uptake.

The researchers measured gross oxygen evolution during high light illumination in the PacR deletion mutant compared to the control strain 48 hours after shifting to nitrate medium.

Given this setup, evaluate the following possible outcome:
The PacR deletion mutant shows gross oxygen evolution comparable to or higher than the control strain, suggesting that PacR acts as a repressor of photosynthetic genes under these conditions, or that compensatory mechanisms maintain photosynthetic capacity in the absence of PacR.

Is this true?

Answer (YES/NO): YES